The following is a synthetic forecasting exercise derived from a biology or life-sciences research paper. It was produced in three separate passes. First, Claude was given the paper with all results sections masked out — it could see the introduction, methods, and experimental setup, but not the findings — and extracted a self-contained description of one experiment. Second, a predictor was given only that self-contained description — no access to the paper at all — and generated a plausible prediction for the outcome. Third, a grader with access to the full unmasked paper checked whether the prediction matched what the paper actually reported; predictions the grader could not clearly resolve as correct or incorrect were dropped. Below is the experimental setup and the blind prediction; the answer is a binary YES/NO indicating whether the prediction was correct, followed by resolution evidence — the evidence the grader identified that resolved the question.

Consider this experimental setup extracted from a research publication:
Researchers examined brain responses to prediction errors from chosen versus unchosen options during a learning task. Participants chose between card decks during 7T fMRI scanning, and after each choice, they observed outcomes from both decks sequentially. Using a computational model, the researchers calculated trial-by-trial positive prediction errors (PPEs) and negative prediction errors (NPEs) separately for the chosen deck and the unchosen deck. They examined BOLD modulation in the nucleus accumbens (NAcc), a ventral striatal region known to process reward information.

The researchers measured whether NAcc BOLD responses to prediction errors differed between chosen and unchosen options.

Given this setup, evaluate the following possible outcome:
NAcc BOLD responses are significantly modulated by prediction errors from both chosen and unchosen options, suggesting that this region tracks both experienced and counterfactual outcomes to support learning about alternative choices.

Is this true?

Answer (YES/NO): YES